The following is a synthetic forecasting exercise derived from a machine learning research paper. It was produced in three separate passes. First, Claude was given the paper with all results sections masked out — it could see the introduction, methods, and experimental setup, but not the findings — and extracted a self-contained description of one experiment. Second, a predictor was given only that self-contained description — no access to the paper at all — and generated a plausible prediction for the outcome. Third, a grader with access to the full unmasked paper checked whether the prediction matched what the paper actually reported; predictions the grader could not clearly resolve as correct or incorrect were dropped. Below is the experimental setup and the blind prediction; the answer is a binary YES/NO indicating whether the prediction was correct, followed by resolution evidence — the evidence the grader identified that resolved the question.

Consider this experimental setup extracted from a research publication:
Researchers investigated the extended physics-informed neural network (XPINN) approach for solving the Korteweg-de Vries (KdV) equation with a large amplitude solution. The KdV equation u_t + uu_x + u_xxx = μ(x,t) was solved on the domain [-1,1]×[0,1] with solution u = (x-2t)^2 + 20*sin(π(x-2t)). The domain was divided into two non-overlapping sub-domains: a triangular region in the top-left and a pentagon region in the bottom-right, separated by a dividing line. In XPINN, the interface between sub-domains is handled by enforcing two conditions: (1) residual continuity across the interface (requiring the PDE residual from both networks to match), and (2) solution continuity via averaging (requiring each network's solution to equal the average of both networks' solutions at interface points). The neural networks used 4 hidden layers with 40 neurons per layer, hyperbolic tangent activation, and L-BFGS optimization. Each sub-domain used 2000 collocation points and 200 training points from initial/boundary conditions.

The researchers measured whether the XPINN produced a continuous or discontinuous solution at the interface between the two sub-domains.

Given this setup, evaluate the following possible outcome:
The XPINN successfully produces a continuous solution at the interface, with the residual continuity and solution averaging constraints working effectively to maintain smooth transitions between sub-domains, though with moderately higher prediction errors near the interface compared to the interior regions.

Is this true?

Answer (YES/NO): NO